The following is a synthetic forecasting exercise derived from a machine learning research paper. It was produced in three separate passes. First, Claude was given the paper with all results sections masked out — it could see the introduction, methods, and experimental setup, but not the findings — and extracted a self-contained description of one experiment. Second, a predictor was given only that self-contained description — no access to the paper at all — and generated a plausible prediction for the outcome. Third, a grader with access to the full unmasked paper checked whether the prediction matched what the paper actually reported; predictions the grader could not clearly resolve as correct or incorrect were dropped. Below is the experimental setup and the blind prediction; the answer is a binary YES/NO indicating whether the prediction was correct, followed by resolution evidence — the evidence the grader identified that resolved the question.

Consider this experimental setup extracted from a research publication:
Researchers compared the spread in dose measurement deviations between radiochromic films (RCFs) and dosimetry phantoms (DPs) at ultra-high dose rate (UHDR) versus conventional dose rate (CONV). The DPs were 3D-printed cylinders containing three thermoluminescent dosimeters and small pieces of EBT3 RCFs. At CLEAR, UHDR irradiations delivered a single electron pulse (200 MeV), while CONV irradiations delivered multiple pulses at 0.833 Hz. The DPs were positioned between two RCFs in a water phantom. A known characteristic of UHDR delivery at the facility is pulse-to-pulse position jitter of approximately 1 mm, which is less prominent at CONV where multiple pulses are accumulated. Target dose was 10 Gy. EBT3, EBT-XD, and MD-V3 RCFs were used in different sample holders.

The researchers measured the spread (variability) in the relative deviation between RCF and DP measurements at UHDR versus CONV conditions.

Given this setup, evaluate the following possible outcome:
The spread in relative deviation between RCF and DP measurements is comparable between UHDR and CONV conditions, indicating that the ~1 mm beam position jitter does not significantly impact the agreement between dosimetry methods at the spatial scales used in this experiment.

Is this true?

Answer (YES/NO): NO